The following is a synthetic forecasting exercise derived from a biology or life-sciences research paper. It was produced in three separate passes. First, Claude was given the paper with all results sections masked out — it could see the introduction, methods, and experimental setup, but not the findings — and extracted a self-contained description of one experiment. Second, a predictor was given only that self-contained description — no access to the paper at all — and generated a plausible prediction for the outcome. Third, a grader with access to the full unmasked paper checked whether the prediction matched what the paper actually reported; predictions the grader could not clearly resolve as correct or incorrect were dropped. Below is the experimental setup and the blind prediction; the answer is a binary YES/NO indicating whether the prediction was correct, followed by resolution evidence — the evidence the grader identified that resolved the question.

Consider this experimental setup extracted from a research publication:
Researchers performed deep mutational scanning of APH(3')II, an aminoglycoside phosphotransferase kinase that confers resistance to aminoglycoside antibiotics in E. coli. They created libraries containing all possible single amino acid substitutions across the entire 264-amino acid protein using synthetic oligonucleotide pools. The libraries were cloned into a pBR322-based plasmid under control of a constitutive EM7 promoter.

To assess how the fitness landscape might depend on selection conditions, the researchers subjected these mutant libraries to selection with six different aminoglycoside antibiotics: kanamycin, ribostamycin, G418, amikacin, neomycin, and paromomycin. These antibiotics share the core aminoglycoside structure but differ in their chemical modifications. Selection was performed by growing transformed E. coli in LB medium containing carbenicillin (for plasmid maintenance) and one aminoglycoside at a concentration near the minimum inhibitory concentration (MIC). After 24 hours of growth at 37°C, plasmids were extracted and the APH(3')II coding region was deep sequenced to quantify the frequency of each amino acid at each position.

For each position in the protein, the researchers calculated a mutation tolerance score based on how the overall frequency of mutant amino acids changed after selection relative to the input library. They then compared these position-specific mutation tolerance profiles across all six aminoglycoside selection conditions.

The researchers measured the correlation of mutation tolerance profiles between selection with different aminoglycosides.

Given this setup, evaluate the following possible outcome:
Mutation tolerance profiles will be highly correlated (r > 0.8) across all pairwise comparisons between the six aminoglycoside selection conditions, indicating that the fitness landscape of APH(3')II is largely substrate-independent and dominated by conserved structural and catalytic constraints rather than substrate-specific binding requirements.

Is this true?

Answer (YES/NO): NO